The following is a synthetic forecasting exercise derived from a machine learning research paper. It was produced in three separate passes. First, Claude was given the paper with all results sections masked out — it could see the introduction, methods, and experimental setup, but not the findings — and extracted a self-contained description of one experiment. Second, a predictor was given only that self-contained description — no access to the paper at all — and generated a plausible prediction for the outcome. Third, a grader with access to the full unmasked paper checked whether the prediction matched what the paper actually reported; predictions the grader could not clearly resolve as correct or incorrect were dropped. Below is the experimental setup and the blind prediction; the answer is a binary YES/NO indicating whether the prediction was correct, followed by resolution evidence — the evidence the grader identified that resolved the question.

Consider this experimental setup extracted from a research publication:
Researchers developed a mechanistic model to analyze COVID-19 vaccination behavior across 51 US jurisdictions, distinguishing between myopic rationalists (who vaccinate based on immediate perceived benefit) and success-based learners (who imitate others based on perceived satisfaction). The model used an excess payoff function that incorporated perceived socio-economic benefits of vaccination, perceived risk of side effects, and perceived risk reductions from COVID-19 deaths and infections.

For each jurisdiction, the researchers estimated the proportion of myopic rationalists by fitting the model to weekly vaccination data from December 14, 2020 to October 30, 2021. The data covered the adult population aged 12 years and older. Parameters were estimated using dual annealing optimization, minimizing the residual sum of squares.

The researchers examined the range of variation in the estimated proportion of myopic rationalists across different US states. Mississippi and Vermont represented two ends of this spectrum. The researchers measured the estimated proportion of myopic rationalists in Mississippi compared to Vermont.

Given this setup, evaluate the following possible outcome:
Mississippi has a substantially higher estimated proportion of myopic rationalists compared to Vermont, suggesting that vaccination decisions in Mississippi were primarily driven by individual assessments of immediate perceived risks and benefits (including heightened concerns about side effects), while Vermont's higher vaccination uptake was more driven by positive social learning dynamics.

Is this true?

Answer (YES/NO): NO